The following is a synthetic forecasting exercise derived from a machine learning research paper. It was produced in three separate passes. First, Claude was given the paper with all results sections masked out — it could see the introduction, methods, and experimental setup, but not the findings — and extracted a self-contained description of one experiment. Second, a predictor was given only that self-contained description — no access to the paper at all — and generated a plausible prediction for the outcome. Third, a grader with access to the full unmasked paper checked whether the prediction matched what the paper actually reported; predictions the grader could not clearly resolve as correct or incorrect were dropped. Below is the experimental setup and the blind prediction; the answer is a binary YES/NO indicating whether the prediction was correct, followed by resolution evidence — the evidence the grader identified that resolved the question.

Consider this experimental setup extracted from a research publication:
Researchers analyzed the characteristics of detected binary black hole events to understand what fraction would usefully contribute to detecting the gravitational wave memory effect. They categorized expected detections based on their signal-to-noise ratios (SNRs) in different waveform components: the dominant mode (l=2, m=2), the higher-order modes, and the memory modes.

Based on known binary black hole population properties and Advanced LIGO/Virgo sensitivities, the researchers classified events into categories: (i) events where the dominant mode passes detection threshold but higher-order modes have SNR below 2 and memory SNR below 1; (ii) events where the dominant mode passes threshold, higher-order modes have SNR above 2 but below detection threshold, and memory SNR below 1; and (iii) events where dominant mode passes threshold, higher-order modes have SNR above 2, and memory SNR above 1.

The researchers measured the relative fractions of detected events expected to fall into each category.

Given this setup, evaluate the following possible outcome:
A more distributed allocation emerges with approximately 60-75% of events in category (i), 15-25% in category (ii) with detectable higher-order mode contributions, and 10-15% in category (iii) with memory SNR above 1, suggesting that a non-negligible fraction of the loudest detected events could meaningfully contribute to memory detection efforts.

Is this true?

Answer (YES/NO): NO